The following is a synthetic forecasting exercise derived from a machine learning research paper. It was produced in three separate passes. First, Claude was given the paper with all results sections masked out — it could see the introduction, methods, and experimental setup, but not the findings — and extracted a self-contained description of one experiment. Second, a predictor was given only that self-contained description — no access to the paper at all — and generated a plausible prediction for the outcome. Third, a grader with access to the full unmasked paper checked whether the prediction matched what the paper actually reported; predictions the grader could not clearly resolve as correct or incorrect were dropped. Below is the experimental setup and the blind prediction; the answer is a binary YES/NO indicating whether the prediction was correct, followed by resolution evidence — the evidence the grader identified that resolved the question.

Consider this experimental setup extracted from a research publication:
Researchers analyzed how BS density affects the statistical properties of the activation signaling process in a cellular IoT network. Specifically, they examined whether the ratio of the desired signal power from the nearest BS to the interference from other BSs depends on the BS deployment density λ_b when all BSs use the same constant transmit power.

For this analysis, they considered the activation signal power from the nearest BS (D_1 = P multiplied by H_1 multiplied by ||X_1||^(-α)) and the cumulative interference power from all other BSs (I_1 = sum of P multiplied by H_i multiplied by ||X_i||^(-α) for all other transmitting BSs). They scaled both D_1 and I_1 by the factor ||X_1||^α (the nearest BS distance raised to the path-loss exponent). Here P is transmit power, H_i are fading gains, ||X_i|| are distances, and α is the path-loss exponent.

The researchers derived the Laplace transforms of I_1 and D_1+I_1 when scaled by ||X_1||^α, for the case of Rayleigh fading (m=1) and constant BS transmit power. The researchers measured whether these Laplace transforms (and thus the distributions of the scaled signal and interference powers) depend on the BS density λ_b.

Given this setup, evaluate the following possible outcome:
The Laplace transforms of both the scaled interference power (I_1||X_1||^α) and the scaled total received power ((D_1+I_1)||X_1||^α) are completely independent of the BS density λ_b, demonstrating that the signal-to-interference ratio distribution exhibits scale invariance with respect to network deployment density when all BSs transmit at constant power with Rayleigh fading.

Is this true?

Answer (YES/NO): YES